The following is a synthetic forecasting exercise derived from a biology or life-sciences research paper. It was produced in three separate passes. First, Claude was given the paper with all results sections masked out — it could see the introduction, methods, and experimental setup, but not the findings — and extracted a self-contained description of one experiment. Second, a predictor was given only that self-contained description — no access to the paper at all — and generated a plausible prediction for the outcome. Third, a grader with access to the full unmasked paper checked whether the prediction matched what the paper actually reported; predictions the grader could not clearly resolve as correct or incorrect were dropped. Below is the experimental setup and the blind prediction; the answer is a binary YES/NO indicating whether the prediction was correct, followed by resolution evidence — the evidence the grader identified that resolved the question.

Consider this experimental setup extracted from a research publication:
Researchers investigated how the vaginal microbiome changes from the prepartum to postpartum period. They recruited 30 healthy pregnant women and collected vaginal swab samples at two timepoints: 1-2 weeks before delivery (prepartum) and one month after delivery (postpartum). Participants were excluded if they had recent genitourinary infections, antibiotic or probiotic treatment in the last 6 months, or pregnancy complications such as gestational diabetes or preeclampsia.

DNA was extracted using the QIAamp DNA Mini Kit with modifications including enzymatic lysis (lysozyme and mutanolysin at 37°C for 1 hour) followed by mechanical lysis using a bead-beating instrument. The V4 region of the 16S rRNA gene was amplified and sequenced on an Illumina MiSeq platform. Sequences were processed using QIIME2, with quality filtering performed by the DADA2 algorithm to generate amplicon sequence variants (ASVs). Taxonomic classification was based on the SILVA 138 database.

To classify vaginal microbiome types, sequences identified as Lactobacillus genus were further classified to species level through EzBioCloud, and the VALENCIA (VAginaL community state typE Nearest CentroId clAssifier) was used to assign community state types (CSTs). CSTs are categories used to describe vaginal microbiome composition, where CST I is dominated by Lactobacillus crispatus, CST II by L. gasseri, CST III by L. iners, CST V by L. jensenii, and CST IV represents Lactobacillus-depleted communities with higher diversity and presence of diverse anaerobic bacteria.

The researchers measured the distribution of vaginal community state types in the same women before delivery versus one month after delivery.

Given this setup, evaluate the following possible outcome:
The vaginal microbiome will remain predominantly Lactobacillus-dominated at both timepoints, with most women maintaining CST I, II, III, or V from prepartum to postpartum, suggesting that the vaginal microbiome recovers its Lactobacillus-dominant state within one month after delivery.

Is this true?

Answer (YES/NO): NO